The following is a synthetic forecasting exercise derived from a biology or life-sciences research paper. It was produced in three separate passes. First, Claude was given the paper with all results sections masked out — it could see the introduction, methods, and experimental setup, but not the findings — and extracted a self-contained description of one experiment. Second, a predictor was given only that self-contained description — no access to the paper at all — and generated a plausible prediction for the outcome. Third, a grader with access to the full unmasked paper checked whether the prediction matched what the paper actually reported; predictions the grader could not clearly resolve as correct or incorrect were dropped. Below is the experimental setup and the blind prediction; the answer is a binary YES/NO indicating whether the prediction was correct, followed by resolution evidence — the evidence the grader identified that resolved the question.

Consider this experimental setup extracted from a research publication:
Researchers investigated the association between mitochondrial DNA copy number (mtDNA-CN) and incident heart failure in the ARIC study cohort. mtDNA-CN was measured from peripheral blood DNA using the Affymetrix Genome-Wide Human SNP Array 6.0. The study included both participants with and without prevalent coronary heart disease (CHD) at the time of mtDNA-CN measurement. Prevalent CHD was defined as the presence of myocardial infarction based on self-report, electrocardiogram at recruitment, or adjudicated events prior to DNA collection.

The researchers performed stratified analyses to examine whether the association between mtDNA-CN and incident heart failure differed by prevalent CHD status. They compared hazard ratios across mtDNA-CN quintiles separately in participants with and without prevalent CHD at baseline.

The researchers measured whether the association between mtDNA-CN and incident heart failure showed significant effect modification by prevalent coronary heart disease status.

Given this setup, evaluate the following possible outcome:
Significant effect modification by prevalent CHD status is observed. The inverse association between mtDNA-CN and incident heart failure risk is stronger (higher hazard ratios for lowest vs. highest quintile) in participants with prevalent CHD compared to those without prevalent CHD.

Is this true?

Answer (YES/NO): NO